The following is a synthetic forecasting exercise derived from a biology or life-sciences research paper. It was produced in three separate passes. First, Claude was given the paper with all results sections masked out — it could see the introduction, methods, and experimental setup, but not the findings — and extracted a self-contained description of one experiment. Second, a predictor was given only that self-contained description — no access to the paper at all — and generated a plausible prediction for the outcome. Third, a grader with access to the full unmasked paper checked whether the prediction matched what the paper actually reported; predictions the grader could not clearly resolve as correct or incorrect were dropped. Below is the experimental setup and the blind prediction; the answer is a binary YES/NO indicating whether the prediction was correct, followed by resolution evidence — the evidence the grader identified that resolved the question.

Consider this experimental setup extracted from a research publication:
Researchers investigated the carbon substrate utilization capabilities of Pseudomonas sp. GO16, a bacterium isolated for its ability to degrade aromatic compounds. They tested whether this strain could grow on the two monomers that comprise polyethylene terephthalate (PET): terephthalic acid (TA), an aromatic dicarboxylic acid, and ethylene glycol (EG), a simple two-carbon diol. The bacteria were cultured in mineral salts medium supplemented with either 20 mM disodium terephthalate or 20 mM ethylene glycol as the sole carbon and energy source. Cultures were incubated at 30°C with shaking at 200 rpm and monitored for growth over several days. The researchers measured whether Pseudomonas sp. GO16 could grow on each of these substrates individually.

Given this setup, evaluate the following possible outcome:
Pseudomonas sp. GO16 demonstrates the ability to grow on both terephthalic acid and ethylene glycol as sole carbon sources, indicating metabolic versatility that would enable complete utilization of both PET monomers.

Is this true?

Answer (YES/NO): NO